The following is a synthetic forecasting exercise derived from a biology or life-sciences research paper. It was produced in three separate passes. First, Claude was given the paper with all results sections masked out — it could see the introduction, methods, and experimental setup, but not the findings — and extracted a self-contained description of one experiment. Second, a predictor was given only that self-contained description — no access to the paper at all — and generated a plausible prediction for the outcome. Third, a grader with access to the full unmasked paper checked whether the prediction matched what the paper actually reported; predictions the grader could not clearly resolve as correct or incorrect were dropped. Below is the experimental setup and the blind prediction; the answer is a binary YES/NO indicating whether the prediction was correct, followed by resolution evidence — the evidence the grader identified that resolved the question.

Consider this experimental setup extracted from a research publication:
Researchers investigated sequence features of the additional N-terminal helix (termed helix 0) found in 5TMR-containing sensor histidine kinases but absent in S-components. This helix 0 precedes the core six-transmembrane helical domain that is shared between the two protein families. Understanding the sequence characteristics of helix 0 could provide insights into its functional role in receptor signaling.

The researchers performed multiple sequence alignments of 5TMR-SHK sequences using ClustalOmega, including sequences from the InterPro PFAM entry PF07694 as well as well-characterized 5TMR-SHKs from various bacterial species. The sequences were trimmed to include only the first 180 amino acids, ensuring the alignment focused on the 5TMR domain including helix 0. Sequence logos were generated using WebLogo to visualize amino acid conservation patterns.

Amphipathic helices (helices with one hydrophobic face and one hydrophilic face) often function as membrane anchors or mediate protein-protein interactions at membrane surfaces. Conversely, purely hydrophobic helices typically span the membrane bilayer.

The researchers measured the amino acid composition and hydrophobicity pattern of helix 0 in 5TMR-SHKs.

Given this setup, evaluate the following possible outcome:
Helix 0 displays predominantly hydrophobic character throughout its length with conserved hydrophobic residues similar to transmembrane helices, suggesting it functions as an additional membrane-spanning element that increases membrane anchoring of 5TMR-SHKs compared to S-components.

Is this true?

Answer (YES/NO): NO